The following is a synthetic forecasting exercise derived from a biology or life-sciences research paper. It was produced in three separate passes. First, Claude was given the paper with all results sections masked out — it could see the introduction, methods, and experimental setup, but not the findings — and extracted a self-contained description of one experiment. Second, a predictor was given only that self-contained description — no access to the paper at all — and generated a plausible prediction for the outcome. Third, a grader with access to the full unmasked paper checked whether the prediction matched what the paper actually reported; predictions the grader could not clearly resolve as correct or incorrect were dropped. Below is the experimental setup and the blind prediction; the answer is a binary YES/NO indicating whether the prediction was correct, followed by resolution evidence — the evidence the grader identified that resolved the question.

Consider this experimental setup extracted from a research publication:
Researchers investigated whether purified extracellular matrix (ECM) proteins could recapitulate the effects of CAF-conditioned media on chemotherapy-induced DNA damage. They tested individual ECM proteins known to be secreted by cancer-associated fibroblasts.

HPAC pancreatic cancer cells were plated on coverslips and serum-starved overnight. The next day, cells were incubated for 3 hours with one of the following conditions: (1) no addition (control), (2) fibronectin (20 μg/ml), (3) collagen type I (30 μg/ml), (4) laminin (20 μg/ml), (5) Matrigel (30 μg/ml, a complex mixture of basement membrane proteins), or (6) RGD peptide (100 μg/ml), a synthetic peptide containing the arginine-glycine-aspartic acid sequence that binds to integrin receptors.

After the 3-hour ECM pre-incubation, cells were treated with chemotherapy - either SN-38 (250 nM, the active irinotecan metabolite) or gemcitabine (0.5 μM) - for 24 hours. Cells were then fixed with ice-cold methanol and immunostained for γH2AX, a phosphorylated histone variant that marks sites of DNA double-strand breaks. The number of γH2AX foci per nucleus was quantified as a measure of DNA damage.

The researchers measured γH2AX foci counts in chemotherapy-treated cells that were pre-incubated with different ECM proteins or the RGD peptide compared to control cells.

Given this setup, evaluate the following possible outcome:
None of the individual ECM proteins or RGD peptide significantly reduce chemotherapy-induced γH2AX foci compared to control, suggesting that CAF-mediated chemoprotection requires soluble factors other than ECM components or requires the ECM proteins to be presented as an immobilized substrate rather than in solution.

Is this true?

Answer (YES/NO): NO